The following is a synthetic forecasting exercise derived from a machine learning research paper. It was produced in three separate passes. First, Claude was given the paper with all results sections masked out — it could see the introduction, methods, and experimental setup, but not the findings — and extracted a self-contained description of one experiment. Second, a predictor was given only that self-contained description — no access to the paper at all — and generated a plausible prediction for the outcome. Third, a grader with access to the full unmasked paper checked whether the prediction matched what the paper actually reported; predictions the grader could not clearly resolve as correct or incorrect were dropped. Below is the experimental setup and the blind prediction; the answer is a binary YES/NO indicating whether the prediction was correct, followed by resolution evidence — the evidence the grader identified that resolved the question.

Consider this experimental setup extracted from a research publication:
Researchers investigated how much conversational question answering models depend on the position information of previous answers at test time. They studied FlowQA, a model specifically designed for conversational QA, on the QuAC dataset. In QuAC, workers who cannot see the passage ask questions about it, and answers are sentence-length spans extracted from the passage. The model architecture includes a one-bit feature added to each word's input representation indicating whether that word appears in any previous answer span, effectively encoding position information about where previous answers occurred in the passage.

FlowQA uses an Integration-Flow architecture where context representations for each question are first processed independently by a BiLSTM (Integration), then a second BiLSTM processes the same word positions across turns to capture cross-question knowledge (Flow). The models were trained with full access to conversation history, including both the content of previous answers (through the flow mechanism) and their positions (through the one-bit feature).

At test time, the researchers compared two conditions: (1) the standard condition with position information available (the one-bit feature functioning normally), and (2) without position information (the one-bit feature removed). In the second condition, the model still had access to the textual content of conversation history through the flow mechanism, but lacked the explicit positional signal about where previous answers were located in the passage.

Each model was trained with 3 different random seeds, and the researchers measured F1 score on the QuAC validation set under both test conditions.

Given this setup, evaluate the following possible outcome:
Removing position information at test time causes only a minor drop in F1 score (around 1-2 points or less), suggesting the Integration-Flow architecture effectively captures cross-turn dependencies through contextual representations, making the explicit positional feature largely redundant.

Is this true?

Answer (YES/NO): NO